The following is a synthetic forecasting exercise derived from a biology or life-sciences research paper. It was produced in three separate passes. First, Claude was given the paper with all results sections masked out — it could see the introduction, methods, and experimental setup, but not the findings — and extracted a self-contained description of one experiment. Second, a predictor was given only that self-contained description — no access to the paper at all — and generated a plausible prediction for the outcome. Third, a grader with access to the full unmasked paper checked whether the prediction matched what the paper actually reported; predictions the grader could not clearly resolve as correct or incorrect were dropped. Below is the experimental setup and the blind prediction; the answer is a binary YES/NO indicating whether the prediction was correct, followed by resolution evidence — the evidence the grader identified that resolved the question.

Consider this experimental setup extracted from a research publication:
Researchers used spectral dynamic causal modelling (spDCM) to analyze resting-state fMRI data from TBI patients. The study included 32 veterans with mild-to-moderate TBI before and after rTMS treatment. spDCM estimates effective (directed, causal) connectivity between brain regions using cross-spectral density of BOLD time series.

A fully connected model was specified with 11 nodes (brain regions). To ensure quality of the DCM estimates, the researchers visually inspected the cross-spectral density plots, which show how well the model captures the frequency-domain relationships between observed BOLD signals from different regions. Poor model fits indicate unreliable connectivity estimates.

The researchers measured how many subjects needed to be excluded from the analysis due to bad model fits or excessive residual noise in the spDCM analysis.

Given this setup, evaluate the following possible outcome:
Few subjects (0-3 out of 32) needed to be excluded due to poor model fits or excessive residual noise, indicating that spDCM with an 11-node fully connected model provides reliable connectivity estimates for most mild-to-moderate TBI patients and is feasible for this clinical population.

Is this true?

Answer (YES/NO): NO